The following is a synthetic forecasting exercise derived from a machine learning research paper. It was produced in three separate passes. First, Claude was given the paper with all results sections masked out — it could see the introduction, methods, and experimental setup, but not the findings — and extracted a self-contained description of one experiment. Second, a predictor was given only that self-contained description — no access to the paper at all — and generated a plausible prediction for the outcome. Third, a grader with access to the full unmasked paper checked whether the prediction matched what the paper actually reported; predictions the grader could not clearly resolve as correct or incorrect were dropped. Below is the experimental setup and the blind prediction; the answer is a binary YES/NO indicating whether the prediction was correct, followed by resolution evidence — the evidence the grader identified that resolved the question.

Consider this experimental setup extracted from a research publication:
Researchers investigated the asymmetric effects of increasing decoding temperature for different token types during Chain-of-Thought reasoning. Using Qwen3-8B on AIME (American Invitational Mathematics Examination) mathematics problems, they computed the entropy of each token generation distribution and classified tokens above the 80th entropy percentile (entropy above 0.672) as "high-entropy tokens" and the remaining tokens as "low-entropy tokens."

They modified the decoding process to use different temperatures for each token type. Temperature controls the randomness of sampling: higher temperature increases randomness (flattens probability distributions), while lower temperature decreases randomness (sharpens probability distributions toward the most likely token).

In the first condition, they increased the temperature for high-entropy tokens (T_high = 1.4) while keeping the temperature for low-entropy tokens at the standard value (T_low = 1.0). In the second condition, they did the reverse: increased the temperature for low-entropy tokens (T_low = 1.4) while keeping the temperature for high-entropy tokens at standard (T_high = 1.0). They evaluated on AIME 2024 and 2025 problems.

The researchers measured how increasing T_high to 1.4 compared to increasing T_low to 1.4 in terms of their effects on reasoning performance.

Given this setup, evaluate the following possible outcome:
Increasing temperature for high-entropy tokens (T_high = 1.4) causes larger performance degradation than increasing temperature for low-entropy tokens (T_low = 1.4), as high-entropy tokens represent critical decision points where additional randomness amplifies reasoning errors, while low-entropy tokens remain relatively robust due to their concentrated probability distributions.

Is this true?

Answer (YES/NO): NO